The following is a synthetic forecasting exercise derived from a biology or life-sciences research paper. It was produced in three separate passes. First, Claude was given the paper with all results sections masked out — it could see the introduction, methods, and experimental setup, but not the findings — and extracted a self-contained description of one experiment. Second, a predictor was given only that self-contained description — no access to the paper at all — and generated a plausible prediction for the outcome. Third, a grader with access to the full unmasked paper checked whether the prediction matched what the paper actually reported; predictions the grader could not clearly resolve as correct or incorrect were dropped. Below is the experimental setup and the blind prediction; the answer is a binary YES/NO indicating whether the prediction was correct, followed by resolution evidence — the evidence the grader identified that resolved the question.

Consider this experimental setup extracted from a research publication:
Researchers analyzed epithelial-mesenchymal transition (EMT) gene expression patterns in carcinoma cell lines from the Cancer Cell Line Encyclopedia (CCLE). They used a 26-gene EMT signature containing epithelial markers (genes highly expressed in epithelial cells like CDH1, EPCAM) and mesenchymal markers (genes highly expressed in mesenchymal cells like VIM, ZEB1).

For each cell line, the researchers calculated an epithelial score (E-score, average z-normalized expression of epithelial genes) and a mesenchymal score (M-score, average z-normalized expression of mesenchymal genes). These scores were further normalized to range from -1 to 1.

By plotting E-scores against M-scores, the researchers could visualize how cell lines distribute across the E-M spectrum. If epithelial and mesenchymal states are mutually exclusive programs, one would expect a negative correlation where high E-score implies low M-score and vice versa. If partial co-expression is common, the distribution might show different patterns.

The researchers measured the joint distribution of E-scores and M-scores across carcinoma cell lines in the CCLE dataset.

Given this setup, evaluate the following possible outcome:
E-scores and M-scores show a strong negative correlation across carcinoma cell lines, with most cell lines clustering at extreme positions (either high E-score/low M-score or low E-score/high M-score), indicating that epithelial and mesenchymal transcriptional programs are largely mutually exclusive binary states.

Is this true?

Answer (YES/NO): NO